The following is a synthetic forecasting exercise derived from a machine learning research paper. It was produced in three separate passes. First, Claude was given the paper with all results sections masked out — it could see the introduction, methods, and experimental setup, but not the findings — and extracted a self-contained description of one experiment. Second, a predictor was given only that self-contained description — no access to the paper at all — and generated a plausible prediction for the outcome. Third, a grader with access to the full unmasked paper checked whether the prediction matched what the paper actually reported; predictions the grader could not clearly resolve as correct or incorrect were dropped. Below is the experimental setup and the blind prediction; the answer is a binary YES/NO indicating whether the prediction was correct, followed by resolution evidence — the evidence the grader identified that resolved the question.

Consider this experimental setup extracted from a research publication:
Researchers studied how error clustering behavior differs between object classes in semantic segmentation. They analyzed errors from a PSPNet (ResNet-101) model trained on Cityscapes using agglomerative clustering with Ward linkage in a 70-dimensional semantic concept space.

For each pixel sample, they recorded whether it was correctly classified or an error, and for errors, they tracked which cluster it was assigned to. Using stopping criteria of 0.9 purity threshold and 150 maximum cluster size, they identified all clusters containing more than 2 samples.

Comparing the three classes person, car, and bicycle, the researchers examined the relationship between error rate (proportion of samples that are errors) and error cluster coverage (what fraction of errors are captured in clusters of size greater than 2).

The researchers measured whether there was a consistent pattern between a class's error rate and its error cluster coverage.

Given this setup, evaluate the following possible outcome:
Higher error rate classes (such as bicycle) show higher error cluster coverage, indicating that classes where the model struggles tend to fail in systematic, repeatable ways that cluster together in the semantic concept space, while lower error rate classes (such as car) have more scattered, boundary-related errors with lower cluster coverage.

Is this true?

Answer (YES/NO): NO